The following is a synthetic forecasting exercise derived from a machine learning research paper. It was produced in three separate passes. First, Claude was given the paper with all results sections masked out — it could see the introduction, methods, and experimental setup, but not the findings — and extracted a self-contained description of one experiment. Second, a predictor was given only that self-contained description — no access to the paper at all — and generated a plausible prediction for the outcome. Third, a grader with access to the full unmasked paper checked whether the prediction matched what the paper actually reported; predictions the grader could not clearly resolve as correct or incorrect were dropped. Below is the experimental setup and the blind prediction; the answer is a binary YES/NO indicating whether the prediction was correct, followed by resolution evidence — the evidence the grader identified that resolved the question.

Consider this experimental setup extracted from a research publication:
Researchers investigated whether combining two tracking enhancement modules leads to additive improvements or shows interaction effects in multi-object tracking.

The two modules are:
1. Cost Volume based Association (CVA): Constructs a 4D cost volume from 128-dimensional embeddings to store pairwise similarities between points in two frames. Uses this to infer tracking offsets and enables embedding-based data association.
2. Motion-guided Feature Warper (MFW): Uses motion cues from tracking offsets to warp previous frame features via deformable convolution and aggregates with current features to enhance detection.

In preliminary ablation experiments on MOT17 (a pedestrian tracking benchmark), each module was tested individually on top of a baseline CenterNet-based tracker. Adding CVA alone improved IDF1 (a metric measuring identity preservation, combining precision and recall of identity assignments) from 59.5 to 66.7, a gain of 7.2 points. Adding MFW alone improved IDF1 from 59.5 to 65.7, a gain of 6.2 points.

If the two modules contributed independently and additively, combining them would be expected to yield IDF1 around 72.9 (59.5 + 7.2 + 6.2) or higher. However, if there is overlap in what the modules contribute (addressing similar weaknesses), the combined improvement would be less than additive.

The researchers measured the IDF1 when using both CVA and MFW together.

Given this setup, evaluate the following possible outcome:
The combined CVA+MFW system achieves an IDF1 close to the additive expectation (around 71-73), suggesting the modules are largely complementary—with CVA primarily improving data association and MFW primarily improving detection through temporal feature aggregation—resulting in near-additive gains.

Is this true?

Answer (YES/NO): YES